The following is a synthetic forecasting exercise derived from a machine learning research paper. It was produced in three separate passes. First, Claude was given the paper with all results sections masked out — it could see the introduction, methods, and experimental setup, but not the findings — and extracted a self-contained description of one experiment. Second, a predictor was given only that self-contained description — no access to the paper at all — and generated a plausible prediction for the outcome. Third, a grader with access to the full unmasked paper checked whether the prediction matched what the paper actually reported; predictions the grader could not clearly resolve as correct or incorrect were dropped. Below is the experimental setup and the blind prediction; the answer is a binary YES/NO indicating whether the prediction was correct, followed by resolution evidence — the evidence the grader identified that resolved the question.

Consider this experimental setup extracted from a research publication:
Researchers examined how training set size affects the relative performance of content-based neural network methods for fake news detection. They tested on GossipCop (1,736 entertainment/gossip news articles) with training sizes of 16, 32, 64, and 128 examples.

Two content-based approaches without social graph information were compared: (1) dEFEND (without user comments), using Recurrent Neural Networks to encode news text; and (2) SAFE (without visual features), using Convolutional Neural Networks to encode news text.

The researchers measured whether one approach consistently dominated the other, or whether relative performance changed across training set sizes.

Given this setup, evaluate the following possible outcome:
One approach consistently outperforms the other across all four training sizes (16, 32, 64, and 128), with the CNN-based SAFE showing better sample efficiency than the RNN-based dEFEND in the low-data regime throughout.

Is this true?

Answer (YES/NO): YES